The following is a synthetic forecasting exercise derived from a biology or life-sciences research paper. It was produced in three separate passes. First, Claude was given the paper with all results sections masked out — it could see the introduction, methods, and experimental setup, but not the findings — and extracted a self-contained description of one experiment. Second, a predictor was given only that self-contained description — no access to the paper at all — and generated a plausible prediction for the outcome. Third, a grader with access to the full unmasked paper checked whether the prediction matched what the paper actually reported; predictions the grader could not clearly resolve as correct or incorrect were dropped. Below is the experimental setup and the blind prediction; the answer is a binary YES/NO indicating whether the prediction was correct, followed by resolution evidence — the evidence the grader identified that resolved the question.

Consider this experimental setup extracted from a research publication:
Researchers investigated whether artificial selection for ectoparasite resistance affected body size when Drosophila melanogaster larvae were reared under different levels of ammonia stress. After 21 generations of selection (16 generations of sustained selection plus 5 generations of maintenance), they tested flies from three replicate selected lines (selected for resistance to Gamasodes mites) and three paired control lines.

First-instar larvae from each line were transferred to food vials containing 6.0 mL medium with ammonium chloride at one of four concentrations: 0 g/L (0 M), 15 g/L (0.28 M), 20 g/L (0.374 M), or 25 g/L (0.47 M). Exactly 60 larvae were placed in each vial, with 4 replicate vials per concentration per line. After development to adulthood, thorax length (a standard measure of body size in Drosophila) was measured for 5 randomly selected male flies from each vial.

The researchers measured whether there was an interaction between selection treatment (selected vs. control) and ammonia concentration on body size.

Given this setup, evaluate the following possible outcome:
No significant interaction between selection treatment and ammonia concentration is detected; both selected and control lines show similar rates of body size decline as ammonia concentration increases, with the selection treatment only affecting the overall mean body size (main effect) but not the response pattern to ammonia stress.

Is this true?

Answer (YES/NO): NO